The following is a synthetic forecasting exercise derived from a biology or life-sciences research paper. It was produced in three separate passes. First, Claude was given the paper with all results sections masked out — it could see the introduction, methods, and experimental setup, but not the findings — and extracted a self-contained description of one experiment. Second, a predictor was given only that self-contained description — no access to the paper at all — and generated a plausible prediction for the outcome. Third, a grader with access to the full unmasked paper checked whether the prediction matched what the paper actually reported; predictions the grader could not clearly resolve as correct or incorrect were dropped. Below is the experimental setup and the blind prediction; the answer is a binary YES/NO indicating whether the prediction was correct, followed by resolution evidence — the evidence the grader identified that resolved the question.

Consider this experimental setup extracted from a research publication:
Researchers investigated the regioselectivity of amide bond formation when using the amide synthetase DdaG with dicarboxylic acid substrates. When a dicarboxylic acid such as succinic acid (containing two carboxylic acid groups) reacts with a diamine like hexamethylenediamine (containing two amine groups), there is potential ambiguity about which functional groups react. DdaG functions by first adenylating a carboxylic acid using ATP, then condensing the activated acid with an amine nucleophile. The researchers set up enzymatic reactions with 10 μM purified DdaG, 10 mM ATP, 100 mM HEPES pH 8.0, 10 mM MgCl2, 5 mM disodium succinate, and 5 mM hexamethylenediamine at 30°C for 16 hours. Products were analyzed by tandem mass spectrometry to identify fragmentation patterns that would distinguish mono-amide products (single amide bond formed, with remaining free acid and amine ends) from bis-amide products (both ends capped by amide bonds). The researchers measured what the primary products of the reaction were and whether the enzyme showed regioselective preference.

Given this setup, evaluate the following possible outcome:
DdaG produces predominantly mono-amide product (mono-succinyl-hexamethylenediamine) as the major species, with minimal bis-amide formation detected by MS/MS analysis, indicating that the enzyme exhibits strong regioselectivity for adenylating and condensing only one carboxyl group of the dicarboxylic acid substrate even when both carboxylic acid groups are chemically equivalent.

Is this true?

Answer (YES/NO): YES